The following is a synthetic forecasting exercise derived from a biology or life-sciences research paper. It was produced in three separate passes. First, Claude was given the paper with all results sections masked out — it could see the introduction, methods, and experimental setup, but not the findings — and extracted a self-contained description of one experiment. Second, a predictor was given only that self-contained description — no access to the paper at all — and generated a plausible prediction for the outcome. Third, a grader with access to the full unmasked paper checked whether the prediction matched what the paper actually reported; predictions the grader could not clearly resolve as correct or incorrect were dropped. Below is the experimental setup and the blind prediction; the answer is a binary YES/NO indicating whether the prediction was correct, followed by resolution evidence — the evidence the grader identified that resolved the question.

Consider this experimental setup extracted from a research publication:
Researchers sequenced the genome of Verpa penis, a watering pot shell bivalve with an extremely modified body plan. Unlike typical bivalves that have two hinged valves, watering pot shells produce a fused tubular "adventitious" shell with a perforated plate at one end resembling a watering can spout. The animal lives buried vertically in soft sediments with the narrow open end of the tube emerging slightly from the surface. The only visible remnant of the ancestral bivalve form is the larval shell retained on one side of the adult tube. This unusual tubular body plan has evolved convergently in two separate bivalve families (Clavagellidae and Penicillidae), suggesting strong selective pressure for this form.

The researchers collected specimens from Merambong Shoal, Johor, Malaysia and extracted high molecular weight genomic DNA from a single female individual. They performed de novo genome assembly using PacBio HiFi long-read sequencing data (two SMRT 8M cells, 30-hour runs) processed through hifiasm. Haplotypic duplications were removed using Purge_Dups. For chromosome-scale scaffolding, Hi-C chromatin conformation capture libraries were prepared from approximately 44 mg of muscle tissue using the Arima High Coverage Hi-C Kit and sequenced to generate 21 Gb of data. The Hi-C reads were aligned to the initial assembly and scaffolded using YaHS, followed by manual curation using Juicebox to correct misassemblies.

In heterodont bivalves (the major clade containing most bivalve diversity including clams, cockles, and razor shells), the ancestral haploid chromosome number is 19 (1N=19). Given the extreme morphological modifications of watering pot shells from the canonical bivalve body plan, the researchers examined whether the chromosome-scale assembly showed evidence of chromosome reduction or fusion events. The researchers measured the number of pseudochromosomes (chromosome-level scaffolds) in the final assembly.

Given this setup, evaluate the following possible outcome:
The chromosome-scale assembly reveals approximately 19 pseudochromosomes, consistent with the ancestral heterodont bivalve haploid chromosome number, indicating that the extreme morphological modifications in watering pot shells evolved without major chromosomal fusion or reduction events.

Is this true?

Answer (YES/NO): YES